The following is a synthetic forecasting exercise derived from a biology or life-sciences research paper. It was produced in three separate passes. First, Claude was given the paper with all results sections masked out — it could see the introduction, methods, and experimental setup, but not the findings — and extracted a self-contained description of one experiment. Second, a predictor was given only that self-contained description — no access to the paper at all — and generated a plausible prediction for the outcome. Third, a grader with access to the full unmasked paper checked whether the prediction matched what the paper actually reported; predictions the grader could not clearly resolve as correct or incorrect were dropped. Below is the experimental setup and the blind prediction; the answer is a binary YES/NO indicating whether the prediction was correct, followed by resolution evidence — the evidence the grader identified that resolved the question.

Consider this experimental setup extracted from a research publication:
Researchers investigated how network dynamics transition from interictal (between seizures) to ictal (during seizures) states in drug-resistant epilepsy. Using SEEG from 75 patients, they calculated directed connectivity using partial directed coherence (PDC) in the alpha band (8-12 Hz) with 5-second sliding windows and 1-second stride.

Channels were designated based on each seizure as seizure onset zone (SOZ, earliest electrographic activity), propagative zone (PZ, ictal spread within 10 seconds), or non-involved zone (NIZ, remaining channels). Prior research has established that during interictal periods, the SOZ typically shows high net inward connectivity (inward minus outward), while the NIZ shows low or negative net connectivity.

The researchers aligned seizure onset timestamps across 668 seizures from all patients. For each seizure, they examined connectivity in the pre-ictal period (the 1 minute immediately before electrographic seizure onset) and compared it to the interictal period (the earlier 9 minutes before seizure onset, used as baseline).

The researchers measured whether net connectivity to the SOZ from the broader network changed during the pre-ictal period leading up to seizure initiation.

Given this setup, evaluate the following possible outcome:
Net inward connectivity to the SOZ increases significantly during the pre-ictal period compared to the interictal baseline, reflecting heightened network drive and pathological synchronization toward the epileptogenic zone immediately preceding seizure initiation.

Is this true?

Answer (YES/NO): NO